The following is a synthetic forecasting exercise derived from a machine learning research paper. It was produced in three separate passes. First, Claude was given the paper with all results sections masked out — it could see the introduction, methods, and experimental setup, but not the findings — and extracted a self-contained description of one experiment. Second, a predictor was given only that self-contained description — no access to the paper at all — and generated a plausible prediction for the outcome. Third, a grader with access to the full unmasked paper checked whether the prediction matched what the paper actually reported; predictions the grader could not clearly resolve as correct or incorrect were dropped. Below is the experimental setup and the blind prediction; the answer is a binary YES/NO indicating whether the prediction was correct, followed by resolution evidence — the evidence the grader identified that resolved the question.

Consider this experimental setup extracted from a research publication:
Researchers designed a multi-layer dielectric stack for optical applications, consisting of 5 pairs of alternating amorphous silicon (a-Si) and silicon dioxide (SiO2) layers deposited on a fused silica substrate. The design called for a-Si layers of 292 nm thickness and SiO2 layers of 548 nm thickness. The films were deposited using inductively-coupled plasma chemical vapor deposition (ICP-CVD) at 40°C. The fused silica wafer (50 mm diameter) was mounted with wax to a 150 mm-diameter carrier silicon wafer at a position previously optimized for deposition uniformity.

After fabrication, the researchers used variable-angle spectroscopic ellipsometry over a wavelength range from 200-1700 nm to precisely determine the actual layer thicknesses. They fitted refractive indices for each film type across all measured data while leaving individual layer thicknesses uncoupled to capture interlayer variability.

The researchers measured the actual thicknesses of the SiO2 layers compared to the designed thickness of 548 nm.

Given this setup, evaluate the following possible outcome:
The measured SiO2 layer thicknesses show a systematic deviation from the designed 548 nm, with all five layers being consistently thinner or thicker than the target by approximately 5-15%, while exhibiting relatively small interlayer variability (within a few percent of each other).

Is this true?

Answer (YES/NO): YES